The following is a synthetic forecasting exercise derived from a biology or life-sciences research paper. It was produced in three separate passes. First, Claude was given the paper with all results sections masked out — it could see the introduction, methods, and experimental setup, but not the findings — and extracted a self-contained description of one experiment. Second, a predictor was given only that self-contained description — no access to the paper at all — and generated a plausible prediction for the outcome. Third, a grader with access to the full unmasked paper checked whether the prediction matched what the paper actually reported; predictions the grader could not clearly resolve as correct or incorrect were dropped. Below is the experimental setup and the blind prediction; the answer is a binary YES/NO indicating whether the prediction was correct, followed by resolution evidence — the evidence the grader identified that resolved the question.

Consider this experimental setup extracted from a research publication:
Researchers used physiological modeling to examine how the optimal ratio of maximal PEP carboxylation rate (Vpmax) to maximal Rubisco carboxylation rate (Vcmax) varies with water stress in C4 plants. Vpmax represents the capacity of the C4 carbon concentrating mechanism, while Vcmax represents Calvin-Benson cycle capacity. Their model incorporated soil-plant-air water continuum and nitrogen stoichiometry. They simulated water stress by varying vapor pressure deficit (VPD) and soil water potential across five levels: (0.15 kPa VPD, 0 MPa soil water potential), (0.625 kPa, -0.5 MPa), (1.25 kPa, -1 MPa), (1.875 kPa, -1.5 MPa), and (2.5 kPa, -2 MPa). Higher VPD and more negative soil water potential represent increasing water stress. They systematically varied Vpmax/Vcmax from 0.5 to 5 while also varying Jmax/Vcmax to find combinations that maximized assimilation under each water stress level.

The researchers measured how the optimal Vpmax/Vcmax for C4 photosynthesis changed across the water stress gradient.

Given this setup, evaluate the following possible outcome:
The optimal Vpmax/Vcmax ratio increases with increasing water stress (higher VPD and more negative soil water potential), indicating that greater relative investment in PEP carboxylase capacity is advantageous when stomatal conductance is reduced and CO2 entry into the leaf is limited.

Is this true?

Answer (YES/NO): NO